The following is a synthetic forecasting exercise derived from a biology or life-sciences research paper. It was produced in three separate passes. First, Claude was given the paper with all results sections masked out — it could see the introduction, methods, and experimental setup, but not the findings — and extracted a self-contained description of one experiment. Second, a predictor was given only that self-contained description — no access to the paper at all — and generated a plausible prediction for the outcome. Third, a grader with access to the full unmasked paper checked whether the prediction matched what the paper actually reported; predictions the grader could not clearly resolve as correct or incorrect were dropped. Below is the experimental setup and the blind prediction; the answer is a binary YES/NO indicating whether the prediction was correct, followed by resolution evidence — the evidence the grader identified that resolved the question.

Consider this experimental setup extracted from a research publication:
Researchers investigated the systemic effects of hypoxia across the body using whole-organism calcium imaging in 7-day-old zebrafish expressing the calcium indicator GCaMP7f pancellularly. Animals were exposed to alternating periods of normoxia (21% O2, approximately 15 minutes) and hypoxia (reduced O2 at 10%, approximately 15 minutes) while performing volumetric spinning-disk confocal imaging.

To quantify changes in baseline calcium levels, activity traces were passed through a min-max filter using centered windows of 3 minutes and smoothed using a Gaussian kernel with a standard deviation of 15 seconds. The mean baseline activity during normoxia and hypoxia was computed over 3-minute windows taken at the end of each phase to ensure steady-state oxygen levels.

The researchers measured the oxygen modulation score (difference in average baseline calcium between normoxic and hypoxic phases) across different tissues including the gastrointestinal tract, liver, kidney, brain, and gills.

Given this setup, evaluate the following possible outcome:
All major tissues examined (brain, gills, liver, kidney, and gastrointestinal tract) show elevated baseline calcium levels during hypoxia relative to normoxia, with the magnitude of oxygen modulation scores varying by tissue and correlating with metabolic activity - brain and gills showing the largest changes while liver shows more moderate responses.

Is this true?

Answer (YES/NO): NO